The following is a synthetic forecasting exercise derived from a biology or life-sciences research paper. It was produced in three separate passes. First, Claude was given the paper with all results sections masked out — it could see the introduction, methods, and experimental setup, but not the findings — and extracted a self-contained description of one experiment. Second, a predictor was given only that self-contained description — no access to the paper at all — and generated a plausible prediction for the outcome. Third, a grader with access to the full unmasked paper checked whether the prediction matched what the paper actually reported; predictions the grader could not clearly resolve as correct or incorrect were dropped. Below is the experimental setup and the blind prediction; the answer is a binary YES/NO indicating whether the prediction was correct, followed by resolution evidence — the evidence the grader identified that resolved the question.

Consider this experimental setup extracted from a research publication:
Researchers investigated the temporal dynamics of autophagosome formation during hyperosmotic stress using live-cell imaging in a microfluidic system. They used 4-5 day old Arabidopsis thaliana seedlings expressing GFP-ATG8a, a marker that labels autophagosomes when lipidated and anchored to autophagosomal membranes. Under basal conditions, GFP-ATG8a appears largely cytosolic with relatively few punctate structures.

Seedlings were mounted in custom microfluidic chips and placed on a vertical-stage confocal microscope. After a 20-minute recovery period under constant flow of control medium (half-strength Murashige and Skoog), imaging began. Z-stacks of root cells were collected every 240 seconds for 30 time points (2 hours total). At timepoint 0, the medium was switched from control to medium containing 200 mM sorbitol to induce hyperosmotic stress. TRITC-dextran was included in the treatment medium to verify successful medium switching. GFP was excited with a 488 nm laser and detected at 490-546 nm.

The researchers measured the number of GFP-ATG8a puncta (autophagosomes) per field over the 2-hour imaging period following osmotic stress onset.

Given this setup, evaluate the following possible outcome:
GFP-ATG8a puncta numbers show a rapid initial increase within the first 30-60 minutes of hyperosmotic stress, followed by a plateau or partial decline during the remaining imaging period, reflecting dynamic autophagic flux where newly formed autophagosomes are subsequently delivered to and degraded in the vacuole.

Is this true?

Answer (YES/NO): NO